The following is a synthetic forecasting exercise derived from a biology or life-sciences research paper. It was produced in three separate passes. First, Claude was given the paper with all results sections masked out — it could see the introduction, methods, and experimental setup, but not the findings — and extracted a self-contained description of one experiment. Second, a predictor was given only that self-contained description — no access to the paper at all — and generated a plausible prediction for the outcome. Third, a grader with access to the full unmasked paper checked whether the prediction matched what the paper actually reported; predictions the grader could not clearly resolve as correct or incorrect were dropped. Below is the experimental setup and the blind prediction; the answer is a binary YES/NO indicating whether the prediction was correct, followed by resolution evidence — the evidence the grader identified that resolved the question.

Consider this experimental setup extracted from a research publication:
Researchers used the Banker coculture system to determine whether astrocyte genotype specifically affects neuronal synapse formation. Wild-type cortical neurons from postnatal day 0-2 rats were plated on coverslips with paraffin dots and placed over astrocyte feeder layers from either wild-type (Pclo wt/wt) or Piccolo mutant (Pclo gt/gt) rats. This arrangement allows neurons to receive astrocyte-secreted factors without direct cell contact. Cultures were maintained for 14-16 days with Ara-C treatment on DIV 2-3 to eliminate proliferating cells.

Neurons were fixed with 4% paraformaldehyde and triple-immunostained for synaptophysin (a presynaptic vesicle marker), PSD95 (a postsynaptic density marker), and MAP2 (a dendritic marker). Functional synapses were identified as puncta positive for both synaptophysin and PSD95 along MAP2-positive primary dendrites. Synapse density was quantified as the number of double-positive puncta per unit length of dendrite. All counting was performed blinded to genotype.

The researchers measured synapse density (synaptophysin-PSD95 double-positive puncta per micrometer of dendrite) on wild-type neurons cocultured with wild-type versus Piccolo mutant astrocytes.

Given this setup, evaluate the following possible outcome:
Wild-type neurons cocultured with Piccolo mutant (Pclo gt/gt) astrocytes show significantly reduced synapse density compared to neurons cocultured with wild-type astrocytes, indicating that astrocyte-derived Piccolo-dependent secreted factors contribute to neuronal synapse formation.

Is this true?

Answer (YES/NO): YES